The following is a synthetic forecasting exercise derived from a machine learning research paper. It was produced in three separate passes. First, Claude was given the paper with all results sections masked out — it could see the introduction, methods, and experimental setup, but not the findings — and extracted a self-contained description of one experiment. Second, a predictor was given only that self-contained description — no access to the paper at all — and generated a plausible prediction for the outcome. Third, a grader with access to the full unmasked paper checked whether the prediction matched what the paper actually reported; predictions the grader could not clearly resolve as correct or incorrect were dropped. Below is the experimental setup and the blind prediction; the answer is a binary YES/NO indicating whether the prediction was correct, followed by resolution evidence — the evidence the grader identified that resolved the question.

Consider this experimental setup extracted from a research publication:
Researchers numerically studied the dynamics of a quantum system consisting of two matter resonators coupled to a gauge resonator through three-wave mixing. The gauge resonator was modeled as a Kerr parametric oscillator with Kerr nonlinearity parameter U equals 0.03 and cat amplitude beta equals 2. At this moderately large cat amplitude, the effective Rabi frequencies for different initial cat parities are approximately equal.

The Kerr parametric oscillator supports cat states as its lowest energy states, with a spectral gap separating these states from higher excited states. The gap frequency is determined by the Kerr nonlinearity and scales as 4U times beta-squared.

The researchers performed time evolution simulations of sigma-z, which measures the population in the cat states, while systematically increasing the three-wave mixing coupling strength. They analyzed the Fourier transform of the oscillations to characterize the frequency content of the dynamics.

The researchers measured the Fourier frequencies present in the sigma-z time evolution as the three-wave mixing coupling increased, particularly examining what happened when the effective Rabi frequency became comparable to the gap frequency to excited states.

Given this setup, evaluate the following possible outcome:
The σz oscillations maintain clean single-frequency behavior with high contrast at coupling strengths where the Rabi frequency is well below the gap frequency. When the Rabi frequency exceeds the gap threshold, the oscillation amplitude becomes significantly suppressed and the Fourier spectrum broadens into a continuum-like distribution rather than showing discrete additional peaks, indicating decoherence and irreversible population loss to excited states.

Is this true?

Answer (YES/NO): NO